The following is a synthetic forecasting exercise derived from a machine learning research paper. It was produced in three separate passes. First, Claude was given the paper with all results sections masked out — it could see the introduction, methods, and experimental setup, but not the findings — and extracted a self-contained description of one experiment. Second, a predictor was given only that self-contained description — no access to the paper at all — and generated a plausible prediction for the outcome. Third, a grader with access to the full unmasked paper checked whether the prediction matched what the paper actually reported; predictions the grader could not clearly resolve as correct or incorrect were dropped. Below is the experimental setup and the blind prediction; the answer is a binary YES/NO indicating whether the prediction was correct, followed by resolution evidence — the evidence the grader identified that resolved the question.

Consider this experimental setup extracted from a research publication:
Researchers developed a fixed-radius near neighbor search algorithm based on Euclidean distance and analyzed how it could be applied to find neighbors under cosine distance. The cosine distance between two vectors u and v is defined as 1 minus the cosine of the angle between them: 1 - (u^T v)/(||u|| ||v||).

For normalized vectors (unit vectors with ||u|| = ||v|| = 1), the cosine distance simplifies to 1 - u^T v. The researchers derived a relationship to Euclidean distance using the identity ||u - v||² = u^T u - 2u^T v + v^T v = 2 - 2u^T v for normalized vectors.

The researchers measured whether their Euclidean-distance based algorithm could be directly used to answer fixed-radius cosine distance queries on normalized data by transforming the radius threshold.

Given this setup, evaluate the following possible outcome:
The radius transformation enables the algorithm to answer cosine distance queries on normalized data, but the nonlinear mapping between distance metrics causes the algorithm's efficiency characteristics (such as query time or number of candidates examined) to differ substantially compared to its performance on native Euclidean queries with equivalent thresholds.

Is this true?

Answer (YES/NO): NO